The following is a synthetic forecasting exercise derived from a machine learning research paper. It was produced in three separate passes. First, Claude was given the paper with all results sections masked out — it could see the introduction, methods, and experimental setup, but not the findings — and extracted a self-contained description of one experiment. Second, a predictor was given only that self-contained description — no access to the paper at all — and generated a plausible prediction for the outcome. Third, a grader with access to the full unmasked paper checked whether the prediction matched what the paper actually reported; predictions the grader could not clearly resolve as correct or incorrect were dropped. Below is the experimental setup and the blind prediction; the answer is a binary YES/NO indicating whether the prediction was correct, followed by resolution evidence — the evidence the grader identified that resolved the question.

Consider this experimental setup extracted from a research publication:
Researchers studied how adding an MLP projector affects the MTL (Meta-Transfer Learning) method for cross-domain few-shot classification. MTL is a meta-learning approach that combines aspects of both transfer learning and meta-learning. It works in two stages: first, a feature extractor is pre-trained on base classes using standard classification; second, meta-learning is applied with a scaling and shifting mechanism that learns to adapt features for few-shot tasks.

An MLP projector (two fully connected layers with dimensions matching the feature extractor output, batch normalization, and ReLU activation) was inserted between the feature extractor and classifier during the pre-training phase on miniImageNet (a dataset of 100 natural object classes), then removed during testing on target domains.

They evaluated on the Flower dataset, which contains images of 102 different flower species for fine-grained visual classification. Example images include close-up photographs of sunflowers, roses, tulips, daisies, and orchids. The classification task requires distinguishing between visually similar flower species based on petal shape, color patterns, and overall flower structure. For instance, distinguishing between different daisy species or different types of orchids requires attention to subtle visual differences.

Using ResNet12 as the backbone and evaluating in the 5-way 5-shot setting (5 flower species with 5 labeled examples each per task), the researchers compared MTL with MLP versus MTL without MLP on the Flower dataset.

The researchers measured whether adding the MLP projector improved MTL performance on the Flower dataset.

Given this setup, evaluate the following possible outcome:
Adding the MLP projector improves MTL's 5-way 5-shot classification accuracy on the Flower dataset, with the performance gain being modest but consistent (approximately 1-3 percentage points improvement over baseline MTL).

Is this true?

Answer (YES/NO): NO